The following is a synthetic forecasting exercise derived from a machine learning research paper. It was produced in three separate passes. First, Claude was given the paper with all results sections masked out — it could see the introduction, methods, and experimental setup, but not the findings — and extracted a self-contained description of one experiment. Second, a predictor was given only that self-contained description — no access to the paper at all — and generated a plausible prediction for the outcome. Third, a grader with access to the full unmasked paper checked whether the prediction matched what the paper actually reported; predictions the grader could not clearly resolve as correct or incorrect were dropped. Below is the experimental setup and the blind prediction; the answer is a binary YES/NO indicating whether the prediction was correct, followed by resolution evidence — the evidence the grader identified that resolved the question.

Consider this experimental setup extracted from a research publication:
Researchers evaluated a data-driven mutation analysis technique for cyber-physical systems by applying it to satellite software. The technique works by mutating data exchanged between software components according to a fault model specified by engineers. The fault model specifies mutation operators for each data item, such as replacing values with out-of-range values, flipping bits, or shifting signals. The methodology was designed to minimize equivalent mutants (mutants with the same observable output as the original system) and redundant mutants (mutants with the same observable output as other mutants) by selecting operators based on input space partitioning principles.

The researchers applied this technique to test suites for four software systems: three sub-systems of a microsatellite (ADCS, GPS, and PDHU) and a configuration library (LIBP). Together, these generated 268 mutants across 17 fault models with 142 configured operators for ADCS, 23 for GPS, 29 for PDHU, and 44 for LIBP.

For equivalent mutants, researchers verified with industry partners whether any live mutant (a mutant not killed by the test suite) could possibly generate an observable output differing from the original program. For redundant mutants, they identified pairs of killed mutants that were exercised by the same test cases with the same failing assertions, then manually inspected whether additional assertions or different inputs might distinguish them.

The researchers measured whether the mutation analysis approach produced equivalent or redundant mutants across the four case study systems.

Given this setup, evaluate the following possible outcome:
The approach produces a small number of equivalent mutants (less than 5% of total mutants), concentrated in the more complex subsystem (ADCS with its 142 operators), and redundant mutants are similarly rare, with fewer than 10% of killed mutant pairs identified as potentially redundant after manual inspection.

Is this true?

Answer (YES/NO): NO